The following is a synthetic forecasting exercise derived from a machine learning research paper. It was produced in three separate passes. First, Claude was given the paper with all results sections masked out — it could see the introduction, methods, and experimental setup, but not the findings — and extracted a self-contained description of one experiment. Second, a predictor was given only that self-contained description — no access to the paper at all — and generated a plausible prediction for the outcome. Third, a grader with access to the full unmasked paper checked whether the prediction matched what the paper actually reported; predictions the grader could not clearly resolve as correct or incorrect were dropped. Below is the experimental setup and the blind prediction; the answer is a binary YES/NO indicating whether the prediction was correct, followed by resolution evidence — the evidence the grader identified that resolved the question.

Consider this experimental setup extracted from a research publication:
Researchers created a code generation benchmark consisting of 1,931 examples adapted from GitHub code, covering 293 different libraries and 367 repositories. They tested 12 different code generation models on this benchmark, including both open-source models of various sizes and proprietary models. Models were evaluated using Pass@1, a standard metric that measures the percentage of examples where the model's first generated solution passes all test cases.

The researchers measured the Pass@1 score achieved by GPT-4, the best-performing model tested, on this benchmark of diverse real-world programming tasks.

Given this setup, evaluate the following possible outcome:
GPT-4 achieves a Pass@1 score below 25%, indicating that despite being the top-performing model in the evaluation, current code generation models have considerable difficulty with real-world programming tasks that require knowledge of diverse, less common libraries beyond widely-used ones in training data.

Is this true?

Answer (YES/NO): NO